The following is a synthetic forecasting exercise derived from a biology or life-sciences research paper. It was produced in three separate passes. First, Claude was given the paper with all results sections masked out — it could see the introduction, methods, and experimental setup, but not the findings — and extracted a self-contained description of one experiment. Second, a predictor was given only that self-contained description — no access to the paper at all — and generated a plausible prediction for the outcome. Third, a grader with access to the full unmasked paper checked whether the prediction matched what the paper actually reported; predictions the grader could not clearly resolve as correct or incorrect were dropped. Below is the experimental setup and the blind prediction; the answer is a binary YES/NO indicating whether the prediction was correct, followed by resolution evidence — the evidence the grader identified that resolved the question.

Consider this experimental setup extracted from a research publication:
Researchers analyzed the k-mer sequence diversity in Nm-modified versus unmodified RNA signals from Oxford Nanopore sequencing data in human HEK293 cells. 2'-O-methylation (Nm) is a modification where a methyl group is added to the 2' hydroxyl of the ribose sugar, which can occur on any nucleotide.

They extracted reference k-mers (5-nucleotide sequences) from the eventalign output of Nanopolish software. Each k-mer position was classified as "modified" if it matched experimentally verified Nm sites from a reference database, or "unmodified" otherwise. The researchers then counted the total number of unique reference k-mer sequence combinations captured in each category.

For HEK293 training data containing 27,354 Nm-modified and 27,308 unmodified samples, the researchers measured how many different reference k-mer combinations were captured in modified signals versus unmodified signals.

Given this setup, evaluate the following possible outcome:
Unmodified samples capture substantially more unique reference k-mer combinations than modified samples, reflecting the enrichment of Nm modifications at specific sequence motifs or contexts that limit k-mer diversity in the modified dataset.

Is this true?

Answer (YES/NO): YES